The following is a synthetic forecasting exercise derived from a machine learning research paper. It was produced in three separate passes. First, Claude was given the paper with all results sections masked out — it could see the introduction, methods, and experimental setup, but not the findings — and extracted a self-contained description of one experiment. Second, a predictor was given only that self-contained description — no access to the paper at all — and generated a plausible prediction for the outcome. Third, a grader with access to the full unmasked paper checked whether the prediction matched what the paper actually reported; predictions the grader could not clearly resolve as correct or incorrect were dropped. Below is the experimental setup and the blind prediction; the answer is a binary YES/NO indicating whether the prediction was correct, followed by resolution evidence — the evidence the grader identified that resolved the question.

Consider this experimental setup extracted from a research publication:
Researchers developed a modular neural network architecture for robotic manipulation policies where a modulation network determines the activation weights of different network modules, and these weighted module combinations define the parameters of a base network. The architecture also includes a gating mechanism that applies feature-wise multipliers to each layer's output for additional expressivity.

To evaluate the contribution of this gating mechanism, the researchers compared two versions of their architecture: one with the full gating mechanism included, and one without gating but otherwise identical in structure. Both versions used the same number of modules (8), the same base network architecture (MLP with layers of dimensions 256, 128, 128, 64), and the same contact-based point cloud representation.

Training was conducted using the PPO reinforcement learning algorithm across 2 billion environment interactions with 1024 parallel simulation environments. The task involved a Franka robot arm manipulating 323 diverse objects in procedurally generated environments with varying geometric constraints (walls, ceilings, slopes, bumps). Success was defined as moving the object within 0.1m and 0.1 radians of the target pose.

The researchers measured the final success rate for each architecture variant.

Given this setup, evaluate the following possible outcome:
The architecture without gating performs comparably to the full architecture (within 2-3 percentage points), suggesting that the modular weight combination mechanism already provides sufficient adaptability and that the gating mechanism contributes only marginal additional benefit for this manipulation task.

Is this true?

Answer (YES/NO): NO